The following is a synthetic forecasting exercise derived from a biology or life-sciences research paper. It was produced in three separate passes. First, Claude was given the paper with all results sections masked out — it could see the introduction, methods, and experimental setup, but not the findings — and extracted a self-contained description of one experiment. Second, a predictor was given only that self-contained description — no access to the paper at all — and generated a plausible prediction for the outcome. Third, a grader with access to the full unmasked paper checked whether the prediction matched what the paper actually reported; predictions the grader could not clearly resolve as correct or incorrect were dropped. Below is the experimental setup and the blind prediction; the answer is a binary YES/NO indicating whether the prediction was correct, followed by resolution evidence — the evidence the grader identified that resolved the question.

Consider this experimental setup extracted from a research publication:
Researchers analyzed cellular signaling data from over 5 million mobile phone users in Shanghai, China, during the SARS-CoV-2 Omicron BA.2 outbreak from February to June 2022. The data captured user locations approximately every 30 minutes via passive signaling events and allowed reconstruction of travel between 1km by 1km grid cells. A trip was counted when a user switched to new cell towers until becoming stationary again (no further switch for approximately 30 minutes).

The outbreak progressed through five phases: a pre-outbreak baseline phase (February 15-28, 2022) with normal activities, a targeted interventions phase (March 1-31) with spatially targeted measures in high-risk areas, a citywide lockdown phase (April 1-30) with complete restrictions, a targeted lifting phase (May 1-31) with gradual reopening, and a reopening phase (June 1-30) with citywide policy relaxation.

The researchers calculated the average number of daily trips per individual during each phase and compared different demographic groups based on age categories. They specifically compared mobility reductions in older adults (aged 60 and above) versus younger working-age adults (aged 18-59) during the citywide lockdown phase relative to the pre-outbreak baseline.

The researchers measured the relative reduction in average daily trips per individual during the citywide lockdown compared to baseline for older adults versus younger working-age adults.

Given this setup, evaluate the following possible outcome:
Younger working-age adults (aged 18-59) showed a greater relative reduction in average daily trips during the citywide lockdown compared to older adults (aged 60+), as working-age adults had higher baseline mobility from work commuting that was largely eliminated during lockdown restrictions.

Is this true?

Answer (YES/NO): YES